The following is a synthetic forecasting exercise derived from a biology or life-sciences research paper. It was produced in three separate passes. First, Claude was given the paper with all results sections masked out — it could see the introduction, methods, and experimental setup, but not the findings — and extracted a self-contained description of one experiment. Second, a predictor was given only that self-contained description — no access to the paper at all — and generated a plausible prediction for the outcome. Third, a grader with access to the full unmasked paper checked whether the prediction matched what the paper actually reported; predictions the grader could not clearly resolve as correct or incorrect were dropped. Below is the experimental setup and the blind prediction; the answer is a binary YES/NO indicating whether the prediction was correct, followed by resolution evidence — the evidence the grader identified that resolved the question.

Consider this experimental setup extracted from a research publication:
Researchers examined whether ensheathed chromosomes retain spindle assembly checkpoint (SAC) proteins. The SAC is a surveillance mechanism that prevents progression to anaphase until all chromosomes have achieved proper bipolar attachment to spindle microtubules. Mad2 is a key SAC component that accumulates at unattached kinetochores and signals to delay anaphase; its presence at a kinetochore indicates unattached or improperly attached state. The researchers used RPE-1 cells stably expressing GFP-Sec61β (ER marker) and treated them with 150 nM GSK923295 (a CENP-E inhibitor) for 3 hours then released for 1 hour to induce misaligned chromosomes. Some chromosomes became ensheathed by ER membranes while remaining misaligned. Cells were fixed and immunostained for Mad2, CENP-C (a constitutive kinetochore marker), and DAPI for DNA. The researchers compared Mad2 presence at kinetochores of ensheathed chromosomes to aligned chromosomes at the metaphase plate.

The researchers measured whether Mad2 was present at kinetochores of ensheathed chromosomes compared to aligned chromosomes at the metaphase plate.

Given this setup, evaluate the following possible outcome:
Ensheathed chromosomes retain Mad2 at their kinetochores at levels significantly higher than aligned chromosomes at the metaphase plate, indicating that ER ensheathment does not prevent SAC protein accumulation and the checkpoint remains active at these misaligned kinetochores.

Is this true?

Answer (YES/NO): YES